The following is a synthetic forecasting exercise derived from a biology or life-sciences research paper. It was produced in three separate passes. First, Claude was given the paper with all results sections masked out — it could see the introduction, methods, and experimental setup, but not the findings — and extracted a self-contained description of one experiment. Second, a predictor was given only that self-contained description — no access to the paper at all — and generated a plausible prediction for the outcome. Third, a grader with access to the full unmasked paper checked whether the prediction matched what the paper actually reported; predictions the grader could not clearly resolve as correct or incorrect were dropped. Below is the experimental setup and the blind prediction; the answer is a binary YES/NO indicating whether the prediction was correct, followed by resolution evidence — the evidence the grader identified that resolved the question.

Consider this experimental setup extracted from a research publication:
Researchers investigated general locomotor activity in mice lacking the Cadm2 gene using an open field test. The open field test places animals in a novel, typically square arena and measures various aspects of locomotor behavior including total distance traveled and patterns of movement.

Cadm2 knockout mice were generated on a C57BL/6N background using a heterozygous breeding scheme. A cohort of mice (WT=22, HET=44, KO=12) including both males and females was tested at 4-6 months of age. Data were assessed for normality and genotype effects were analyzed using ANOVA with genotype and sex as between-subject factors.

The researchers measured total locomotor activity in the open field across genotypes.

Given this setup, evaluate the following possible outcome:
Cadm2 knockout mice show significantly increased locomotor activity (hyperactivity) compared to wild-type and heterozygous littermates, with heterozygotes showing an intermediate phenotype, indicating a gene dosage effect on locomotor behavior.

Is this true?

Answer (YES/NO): NO